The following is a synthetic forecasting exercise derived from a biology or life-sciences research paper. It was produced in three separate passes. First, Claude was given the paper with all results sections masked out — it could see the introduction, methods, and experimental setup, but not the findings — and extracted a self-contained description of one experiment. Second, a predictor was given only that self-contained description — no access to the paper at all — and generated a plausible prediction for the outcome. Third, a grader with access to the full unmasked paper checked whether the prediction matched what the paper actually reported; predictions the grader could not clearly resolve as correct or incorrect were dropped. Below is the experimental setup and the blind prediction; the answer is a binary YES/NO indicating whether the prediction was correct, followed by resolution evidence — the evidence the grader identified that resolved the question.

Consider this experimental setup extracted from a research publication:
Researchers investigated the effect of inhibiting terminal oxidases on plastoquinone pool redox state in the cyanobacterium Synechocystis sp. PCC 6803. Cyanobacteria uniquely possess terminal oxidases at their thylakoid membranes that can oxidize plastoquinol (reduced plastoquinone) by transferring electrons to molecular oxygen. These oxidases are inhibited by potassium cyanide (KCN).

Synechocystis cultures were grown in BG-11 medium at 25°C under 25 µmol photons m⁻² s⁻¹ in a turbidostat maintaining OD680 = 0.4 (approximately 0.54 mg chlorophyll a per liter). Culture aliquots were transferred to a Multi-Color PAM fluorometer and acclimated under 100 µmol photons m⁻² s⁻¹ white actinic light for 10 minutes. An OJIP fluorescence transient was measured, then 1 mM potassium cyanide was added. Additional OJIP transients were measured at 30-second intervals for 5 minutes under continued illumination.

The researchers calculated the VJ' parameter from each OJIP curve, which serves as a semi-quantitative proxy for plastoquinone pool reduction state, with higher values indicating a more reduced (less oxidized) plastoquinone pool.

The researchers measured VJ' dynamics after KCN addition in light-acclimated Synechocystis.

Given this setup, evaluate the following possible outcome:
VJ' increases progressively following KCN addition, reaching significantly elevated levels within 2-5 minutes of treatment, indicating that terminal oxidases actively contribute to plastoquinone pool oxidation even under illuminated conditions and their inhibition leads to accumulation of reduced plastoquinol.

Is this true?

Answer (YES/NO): NO